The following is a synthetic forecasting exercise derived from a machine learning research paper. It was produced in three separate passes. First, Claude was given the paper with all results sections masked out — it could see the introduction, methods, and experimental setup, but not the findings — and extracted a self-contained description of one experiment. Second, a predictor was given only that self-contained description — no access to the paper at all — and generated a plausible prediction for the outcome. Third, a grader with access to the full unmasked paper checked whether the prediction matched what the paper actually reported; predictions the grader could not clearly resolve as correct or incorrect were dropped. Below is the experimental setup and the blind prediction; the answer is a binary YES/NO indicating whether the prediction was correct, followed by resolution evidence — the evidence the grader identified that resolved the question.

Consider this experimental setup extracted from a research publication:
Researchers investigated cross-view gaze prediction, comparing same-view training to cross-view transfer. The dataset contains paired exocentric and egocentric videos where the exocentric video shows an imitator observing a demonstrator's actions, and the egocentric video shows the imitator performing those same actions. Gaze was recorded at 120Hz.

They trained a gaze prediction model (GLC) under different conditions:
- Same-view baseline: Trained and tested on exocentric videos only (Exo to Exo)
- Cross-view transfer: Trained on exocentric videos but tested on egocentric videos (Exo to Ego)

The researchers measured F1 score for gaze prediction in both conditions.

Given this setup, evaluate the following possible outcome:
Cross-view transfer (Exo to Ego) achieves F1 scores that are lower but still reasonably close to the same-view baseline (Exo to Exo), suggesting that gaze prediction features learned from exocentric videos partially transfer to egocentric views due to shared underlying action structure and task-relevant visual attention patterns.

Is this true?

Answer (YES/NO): NO